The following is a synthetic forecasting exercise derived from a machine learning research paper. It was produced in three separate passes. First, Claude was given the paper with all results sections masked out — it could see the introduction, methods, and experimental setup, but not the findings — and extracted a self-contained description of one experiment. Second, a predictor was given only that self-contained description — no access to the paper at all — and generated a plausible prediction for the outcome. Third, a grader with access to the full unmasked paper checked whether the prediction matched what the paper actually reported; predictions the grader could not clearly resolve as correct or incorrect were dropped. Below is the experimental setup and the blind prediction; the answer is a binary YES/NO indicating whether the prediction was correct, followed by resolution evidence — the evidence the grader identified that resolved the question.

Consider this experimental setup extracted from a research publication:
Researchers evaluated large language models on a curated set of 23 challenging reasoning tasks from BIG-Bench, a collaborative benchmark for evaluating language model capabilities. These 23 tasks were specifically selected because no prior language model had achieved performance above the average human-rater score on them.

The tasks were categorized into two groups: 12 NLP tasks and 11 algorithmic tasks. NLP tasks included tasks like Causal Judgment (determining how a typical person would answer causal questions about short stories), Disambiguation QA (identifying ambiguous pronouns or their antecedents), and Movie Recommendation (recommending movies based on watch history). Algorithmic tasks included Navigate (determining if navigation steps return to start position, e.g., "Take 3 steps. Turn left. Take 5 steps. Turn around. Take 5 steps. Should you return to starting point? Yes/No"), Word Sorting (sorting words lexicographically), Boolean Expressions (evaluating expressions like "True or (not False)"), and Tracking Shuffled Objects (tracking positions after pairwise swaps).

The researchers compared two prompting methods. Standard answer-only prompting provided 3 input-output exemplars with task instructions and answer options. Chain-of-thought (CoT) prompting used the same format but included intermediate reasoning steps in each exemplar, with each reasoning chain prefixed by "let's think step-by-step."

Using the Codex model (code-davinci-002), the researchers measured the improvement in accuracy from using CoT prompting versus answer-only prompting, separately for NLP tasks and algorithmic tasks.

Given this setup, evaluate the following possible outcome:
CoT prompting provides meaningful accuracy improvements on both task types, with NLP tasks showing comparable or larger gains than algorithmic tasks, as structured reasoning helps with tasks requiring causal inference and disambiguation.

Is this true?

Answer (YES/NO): NO